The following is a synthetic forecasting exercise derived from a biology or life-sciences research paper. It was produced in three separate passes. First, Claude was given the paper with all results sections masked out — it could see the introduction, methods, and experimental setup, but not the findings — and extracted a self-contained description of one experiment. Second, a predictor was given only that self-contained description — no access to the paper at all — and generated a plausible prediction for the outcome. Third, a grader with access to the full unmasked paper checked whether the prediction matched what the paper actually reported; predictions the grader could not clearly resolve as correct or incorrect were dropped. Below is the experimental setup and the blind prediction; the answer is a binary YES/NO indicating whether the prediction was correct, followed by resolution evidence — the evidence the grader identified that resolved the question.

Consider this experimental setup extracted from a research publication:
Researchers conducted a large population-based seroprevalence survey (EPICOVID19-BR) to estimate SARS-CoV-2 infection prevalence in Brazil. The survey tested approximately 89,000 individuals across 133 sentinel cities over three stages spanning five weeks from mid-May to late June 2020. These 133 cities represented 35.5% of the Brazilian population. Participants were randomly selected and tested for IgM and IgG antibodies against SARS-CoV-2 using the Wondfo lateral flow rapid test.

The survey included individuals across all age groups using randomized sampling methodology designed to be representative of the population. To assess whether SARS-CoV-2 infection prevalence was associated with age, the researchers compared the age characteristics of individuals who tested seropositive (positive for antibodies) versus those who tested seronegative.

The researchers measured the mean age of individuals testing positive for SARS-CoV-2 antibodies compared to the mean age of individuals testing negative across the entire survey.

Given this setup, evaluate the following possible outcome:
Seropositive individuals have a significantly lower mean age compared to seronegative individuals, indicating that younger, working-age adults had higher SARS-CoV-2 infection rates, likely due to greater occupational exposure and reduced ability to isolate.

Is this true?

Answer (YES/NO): NO